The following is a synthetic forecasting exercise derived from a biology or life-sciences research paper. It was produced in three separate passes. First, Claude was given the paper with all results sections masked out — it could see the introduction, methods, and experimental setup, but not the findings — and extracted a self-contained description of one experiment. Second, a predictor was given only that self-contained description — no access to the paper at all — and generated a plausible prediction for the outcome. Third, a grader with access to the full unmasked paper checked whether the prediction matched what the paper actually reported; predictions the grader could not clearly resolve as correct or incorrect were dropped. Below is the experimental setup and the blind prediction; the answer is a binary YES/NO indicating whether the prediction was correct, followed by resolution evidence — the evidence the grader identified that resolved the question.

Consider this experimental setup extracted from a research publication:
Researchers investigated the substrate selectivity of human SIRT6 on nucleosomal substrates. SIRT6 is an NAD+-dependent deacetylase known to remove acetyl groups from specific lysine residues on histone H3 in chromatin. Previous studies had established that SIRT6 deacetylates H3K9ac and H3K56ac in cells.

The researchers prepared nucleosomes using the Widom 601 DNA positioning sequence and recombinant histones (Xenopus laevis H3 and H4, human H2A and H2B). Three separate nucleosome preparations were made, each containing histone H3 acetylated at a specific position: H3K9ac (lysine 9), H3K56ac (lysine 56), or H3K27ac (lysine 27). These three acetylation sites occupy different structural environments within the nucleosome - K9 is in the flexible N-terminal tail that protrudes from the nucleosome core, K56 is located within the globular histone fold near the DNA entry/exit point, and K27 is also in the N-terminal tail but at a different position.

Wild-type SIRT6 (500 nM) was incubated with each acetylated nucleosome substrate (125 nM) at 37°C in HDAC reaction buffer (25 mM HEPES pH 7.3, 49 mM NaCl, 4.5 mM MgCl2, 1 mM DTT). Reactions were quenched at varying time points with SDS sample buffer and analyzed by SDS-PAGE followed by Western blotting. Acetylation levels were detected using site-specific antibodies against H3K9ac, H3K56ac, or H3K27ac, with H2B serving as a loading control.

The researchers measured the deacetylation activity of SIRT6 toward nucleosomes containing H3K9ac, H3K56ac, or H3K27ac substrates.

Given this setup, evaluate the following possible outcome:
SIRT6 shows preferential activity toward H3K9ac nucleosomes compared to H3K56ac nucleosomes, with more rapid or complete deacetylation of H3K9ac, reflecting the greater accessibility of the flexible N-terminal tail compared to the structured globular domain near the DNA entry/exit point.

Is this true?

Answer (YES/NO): YES